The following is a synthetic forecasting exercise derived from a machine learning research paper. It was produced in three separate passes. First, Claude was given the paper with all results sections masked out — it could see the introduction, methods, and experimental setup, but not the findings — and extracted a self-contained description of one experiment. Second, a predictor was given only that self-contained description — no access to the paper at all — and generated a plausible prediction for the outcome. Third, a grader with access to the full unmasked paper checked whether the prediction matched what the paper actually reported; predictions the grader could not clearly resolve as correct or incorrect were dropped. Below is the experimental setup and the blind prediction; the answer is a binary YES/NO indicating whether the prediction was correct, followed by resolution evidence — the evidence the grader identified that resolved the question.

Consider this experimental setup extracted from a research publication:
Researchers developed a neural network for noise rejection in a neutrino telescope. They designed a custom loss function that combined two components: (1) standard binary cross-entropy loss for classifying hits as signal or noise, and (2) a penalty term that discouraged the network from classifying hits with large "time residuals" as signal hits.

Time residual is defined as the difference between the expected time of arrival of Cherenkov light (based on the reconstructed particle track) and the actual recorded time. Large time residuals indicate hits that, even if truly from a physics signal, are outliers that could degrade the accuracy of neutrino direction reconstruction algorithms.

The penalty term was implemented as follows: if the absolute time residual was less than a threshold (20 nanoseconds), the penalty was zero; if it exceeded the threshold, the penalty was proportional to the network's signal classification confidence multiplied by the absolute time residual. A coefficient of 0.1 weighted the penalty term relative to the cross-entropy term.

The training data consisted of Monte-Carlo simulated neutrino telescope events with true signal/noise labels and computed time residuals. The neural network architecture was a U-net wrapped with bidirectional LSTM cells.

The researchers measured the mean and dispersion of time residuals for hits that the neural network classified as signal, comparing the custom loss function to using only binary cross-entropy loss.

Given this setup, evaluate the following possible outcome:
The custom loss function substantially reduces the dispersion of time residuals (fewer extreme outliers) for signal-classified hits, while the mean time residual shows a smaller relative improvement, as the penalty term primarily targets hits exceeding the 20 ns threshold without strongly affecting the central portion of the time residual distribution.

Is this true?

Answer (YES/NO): NO